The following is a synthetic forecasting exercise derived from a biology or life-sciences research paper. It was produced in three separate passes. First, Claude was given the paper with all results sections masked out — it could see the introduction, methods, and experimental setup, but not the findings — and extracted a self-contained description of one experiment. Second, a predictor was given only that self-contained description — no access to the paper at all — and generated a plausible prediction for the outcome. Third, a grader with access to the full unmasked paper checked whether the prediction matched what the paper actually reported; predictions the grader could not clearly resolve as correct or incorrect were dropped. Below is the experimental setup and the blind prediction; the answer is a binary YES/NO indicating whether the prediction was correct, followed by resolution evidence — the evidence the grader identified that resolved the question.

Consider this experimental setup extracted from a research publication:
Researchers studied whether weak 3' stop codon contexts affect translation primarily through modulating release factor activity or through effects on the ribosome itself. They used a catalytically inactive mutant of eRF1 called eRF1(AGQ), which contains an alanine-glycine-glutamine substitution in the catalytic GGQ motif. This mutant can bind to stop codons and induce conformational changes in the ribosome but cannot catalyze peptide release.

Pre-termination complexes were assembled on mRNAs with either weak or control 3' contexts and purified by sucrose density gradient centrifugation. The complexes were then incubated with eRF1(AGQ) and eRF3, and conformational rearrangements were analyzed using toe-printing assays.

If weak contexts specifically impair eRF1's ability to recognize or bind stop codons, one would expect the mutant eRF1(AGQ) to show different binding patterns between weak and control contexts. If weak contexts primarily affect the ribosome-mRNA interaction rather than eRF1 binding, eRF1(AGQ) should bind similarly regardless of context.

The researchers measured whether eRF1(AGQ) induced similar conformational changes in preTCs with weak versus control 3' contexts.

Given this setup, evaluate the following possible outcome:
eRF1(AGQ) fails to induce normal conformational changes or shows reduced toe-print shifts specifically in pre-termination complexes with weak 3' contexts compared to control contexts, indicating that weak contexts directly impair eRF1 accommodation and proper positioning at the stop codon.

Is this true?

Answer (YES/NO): NO